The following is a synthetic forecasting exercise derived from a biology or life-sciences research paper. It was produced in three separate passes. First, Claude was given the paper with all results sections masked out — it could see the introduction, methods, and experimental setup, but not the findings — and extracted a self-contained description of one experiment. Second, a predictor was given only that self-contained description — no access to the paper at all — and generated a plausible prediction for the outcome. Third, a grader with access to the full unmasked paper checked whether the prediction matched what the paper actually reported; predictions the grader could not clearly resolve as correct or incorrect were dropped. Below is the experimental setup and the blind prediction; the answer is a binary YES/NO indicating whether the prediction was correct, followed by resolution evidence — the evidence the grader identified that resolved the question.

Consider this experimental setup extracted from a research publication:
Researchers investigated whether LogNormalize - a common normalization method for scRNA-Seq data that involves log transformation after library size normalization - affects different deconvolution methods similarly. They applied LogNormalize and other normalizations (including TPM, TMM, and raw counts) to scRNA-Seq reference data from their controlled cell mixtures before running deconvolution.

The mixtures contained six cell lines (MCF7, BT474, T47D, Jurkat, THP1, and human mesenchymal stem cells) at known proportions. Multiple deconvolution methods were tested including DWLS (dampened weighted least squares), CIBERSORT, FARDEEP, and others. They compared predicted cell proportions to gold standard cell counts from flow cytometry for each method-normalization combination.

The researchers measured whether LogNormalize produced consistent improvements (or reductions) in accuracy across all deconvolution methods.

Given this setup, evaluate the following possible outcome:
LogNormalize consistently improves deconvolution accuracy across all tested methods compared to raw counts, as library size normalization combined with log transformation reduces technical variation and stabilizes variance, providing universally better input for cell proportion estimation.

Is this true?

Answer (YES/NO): NO